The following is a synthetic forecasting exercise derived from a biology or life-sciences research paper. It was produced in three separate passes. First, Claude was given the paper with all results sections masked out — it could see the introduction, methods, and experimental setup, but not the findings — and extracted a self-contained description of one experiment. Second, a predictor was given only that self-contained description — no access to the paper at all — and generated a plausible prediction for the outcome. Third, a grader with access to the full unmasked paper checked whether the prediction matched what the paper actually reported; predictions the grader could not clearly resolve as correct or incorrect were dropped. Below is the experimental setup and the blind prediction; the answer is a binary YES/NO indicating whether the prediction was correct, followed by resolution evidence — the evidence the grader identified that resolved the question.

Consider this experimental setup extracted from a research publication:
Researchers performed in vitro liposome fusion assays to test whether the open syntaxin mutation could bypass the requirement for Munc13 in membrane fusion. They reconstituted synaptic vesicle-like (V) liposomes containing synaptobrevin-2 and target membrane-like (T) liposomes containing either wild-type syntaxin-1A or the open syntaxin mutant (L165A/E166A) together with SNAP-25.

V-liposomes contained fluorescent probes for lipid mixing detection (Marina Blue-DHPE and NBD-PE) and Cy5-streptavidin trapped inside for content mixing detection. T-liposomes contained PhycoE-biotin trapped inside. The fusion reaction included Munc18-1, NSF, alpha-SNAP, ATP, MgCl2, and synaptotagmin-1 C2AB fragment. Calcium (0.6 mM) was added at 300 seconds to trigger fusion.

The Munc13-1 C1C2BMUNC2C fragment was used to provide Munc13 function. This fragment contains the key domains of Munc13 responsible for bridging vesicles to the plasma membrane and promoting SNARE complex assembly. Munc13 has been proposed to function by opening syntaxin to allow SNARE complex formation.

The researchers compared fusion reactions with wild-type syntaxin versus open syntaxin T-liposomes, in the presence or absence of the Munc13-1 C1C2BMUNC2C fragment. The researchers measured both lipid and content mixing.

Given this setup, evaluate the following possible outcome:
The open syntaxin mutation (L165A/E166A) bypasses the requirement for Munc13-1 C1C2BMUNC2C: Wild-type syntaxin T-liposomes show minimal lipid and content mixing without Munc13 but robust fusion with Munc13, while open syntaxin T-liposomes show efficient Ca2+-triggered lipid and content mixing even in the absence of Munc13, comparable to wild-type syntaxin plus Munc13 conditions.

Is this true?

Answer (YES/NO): NO